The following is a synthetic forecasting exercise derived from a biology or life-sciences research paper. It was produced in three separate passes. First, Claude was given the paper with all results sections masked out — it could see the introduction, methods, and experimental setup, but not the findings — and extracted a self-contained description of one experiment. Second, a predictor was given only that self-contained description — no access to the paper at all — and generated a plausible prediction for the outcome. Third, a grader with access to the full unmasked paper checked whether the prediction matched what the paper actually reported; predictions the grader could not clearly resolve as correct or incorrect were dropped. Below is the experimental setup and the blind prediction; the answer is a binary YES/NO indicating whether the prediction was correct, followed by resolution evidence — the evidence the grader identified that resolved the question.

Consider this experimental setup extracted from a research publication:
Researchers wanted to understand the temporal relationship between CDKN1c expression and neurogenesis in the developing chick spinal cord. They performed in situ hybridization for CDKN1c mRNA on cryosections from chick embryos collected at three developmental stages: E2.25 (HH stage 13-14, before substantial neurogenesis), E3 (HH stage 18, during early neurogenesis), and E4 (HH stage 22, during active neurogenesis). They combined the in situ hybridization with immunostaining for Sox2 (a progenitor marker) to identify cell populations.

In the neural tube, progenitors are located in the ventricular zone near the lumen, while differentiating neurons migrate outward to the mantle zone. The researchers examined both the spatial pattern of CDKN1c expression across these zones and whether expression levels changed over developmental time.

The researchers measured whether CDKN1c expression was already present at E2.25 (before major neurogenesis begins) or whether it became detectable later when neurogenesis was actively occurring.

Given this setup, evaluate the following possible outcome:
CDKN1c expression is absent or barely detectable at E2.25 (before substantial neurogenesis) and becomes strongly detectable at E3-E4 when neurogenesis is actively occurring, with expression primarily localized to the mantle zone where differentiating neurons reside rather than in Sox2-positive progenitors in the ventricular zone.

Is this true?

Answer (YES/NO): NO